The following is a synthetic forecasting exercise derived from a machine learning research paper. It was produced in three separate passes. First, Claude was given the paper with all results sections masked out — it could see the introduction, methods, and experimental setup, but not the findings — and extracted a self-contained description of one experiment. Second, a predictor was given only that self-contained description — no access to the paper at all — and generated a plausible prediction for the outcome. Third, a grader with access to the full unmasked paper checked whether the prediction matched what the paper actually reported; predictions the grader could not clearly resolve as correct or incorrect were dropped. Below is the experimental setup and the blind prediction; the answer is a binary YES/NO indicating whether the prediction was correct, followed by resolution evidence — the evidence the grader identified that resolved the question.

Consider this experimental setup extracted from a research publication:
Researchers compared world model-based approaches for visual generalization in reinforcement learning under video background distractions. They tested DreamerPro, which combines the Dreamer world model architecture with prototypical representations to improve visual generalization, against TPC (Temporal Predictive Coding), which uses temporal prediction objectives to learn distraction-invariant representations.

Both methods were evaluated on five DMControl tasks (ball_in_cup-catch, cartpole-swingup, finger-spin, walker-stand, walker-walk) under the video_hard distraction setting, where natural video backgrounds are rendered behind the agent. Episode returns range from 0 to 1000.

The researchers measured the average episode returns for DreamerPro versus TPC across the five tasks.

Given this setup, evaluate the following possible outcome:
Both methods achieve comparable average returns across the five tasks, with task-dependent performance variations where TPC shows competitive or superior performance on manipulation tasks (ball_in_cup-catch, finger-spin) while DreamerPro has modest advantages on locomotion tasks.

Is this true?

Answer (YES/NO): NO